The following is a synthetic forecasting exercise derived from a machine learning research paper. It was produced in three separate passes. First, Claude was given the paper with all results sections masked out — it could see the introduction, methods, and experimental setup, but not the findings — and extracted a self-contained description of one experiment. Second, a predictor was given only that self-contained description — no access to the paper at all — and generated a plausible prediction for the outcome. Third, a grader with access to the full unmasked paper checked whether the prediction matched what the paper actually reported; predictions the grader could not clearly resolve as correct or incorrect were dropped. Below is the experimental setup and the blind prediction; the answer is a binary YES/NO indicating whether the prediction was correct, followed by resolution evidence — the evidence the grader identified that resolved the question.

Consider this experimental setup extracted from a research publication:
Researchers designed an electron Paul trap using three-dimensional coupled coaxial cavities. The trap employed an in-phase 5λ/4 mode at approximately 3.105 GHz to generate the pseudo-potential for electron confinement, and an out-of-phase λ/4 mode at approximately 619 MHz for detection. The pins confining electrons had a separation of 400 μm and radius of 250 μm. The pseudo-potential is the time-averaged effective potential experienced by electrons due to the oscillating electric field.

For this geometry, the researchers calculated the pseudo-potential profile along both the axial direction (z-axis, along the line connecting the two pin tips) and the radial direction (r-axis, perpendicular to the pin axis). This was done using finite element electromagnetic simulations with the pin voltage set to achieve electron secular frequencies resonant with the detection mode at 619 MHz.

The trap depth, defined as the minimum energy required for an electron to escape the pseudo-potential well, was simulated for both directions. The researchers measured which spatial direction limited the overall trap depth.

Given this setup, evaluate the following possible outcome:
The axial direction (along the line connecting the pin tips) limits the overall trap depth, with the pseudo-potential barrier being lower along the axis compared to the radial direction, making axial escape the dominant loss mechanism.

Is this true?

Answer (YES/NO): YES